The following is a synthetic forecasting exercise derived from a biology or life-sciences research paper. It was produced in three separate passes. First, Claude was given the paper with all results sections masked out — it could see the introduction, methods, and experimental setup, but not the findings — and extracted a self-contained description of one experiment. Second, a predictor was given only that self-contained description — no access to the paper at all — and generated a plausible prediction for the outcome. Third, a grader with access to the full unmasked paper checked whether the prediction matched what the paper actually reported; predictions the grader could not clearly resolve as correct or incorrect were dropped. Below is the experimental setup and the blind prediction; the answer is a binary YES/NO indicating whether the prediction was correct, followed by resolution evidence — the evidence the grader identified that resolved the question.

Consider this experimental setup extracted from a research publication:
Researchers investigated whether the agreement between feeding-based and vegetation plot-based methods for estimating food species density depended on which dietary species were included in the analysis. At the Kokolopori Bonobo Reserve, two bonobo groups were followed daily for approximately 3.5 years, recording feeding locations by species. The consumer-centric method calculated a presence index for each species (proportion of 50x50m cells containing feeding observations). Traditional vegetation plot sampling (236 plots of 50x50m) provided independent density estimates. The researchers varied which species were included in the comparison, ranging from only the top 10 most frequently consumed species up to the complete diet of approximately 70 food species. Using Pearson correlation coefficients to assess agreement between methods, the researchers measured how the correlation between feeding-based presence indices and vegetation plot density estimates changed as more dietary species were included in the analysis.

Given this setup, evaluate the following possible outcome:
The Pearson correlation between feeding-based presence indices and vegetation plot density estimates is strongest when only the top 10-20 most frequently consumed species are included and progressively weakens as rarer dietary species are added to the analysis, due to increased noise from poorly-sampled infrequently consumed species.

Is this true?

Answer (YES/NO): NO